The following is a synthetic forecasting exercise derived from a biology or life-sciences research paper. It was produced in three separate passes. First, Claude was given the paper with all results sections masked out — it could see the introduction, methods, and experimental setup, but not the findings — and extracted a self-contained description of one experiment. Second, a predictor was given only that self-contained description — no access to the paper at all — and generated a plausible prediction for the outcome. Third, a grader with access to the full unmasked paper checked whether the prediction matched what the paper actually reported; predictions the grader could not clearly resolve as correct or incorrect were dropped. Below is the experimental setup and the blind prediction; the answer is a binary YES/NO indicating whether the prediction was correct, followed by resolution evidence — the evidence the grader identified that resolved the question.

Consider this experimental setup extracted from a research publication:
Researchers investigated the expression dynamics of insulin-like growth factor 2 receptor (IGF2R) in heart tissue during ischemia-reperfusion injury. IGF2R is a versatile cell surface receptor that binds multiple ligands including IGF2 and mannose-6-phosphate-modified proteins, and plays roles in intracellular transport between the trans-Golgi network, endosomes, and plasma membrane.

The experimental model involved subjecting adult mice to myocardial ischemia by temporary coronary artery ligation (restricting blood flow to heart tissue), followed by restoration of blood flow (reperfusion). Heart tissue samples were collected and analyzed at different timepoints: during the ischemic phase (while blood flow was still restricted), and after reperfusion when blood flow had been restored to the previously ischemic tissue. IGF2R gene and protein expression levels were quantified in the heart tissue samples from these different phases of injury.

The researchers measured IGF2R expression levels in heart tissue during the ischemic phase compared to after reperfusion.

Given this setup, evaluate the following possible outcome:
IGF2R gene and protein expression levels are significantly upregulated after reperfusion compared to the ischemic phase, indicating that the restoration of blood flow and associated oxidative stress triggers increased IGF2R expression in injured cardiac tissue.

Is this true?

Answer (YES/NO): NO